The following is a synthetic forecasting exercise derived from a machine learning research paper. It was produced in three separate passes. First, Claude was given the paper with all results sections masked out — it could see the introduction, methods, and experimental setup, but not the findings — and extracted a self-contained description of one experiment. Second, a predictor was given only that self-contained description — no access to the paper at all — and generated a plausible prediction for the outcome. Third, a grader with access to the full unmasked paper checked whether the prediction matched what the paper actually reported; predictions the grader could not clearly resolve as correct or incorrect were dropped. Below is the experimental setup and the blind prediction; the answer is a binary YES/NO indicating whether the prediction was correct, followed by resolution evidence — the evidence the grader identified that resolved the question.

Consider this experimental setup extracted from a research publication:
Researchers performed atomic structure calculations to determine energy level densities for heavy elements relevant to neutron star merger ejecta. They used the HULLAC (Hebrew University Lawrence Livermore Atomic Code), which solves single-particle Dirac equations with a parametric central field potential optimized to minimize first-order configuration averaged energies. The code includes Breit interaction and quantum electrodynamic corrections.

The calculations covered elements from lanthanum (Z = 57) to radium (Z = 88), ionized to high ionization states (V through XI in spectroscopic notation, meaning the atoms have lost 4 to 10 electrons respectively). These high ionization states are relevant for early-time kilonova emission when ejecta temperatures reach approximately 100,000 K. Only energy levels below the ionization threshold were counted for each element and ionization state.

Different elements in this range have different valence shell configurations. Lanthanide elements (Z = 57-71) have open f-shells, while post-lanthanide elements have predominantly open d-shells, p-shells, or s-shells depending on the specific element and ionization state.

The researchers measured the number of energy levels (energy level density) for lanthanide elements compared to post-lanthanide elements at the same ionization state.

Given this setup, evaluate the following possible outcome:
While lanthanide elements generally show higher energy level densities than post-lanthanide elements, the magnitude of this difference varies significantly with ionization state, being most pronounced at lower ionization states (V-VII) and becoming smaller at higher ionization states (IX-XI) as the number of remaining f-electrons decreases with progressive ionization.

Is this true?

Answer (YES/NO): NO